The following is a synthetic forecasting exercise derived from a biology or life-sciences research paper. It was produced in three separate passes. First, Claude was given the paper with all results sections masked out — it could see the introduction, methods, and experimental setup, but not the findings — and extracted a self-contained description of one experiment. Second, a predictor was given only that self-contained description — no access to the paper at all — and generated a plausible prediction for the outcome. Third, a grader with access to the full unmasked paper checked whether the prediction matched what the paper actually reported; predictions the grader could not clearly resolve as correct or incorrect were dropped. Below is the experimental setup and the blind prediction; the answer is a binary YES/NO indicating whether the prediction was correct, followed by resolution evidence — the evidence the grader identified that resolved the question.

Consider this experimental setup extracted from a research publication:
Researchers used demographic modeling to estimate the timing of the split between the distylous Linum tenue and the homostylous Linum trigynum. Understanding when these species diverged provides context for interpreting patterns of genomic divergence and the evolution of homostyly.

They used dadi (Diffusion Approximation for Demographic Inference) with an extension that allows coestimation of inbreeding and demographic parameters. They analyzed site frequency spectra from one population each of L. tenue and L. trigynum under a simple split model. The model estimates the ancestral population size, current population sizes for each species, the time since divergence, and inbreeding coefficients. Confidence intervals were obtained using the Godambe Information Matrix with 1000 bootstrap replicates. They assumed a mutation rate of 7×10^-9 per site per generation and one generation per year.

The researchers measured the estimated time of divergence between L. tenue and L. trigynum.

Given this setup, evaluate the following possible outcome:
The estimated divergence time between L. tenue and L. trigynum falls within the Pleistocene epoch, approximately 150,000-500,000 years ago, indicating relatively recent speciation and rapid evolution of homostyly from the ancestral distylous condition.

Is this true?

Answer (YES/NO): YES